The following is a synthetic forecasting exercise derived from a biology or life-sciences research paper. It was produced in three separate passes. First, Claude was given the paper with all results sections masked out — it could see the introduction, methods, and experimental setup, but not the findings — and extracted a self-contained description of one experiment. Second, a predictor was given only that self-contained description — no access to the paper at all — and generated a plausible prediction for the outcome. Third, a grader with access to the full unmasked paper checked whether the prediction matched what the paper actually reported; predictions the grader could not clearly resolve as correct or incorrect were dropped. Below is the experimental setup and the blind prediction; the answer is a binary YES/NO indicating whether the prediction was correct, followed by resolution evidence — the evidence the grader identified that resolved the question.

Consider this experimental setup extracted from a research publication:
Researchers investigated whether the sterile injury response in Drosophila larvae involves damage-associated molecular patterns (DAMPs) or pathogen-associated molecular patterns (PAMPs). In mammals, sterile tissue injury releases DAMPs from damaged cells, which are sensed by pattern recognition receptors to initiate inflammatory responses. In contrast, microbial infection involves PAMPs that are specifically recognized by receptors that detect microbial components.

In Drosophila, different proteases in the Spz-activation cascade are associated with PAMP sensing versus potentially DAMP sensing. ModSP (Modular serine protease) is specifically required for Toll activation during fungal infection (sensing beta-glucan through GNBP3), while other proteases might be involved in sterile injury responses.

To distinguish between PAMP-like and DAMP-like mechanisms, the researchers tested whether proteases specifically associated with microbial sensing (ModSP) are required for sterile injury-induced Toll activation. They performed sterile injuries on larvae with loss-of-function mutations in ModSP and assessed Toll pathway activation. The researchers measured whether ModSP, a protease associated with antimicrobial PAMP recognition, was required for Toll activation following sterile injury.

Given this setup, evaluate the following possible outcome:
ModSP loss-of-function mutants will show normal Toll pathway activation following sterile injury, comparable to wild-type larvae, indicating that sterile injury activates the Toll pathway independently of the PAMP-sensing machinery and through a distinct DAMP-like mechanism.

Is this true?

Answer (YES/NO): YES